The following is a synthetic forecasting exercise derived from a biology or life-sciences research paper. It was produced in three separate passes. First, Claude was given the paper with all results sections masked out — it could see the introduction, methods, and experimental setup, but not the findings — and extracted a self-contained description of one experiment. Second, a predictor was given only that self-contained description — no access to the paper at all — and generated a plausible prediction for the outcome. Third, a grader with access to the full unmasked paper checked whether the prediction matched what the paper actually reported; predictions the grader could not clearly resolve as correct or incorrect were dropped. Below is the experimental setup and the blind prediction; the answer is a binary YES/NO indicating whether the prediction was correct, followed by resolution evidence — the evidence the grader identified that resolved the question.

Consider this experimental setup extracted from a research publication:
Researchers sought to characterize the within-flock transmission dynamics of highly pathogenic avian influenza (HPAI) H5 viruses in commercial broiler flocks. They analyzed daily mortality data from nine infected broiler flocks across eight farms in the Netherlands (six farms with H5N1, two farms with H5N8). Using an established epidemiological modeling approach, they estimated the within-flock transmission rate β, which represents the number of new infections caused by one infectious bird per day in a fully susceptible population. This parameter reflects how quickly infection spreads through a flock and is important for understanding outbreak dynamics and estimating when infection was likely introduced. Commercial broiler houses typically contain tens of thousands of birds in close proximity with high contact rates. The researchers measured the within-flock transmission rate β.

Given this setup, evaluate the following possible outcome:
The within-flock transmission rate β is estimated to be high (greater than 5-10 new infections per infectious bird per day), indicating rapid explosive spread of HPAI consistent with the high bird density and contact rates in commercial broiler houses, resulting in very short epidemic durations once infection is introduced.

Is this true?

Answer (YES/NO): NO